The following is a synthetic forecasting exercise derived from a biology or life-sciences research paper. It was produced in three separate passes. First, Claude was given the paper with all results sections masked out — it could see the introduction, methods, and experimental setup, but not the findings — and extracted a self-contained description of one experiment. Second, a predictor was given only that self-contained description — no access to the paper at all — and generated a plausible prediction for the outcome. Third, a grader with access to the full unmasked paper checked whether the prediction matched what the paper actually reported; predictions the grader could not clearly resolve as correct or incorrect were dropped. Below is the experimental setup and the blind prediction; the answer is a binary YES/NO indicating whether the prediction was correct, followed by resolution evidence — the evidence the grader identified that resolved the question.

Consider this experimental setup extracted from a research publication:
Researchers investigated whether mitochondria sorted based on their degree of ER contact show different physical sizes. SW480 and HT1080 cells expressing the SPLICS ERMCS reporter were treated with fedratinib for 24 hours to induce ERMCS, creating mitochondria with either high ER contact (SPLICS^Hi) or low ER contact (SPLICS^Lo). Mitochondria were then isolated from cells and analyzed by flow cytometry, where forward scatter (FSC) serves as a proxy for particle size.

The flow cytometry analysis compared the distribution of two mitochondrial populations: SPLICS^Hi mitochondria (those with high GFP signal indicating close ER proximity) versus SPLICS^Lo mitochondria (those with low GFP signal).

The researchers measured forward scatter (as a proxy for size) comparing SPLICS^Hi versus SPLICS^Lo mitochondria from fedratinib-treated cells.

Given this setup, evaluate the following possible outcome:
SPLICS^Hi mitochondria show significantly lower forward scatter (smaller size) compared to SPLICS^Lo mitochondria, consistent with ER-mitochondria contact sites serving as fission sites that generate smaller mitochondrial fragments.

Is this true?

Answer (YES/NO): NO